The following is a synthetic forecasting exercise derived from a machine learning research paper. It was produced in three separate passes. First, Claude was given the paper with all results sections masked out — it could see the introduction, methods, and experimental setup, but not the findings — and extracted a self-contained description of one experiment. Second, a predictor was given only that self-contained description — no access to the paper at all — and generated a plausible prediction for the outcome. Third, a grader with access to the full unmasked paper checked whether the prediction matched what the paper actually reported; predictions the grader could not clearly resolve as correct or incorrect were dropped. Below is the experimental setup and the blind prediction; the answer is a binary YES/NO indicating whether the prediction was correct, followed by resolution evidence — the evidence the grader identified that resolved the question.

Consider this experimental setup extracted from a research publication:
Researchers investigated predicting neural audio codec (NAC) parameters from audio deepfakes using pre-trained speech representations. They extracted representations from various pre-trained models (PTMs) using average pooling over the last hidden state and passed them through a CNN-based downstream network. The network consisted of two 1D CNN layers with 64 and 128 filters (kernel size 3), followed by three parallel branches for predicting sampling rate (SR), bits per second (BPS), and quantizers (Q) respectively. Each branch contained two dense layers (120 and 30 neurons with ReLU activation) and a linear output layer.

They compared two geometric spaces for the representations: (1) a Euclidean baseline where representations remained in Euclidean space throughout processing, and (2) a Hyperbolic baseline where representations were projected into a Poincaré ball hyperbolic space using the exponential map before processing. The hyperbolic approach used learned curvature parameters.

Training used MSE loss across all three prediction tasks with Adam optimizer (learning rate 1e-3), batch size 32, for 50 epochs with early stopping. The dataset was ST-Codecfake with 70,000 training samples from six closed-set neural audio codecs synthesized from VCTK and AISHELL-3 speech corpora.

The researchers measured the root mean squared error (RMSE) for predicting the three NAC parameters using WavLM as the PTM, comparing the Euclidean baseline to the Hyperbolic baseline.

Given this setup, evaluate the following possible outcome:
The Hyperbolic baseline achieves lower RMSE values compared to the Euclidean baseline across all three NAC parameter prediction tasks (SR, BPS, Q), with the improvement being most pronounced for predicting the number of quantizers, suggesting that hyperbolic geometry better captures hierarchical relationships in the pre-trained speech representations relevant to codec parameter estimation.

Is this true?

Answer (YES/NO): NO